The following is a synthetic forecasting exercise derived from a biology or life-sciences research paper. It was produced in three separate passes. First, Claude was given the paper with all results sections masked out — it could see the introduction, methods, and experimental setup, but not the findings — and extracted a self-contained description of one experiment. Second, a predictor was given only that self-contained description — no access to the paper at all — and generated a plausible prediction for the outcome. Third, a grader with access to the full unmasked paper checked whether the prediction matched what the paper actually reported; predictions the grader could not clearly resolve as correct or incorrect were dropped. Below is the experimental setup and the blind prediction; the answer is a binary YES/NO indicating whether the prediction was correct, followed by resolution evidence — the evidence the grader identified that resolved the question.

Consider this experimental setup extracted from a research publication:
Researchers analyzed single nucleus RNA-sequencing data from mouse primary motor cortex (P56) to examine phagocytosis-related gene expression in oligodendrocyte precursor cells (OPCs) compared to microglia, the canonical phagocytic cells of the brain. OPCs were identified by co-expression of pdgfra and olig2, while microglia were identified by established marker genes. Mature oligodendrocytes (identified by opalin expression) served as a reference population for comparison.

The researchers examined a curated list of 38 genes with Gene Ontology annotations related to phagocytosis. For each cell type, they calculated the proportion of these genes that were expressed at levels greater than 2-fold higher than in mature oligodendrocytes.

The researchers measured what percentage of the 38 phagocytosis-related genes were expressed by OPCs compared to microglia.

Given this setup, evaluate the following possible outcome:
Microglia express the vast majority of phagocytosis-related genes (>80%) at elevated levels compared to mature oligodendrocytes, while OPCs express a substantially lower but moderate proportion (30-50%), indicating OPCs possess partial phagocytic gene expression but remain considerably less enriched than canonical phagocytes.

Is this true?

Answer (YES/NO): YES